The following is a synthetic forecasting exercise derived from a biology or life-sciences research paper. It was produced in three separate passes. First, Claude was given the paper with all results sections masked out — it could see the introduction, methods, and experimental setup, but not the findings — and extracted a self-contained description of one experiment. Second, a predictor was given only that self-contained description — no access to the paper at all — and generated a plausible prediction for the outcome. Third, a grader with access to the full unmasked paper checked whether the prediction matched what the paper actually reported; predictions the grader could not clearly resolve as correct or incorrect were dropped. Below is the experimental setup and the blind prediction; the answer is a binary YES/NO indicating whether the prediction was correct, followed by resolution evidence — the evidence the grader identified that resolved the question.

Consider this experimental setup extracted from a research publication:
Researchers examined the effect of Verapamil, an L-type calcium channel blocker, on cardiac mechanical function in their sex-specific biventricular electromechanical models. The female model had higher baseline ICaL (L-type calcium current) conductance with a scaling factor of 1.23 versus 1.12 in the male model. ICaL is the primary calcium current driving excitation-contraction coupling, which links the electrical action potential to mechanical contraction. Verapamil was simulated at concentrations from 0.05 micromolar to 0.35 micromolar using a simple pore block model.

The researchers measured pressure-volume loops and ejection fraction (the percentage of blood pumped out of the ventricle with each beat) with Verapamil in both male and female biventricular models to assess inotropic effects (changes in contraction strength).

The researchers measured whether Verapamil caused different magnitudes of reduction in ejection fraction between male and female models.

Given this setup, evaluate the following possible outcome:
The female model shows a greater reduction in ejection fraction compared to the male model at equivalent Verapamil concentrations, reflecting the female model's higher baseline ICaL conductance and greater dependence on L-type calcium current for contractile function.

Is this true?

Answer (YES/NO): NO